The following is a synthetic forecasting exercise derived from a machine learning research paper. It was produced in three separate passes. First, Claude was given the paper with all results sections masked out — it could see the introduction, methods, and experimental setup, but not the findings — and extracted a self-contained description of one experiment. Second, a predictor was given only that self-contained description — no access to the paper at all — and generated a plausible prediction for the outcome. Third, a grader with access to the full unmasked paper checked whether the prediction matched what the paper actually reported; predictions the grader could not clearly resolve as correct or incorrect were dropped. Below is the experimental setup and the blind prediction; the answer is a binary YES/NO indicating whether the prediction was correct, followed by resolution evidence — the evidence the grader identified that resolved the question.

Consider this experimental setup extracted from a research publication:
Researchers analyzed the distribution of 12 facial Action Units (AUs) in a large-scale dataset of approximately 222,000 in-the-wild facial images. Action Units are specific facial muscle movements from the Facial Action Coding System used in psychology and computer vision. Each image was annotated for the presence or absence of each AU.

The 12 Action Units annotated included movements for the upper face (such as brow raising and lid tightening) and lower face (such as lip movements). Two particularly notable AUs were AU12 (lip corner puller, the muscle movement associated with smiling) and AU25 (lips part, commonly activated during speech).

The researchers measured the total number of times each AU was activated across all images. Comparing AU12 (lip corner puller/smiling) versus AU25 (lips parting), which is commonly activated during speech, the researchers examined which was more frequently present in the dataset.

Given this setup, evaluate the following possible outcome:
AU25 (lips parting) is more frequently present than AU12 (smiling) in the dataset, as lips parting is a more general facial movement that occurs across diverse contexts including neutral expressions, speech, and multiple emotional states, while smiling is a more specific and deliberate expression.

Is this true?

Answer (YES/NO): YES